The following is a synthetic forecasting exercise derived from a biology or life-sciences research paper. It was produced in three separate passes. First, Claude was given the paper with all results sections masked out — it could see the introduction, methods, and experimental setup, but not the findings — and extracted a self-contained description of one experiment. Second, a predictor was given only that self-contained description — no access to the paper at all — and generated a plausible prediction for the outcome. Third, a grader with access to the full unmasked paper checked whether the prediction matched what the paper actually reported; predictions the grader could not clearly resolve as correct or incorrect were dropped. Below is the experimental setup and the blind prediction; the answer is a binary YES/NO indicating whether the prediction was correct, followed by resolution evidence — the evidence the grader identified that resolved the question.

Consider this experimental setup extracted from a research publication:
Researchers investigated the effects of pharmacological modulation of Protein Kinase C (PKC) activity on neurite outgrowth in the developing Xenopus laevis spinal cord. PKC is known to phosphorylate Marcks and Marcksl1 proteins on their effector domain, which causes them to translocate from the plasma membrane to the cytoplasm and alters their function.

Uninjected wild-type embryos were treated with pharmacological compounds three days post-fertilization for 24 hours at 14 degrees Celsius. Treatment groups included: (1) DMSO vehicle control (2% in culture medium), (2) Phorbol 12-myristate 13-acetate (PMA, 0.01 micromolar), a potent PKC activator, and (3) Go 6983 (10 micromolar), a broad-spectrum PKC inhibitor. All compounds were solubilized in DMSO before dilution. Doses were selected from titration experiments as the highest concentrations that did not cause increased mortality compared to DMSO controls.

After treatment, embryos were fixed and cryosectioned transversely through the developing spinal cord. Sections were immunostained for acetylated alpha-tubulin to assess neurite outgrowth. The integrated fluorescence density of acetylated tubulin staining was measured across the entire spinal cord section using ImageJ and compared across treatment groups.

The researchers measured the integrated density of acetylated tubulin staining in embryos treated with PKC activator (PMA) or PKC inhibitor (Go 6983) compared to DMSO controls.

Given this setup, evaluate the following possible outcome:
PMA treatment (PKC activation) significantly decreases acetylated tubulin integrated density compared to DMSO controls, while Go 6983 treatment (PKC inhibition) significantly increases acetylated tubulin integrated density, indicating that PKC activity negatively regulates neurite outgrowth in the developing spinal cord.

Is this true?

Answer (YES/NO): NO